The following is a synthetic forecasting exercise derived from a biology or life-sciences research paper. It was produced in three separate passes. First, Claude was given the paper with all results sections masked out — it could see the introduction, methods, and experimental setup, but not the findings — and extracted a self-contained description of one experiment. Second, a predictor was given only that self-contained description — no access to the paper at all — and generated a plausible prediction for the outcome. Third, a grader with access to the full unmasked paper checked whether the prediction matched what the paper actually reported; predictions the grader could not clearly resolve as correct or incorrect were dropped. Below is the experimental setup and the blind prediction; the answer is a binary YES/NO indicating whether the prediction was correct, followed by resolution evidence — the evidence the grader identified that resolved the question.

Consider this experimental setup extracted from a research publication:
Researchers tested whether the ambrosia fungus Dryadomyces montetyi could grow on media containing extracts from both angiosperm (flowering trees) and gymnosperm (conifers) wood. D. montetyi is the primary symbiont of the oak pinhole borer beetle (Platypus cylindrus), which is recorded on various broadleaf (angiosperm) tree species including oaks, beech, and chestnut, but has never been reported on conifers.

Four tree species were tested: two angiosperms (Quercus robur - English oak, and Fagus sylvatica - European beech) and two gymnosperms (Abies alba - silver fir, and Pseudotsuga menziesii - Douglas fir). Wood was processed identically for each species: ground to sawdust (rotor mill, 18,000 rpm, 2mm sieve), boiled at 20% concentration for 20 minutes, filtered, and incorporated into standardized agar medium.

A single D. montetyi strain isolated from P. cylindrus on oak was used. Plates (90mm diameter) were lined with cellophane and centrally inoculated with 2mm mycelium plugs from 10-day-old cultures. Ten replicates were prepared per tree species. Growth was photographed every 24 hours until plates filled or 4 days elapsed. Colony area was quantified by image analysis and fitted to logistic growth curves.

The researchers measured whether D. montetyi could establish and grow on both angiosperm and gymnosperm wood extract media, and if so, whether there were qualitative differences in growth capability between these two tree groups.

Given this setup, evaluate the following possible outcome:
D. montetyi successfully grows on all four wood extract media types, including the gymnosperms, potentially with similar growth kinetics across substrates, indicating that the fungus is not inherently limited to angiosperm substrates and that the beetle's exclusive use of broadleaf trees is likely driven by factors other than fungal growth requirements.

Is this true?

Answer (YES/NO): NO